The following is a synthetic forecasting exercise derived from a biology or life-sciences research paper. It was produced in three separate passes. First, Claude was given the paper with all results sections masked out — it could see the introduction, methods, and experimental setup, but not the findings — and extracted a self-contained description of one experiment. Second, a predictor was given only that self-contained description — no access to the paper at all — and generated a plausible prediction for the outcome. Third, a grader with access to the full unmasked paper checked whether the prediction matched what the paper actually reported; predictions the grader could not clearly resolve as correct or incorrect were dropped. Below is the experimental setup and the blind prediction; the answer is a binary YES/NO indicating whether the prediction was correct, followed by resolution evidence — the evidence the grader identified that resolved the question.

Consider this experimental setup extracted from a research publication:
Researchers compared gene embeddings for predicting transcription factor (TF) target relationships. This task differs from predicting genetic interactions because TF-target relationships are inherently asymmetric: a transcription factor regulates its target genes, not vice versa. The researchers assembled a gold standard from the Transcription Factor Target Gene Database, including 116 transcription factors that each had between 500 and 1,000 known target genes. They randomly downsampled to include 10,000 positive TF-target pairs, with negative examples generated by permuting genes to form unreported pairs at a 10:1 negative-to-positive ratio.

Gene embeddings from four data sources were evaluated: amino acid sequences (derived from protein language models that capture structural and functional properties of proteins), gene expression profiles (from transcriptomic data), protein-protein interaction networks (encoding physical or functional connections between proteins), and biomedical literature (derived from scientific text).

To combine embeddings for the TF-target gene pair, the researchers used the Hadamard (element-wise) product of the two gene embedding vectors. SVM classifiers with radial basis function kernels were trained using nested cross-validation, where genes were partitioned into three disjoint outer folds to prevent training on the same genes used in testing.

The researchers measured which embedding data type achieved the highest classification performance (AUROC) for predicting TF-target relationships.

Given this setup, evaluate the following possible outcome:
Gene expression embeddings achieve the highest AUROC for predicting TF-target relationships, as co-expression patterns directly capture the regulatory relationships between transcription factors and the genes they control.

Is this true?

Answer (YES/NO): NO